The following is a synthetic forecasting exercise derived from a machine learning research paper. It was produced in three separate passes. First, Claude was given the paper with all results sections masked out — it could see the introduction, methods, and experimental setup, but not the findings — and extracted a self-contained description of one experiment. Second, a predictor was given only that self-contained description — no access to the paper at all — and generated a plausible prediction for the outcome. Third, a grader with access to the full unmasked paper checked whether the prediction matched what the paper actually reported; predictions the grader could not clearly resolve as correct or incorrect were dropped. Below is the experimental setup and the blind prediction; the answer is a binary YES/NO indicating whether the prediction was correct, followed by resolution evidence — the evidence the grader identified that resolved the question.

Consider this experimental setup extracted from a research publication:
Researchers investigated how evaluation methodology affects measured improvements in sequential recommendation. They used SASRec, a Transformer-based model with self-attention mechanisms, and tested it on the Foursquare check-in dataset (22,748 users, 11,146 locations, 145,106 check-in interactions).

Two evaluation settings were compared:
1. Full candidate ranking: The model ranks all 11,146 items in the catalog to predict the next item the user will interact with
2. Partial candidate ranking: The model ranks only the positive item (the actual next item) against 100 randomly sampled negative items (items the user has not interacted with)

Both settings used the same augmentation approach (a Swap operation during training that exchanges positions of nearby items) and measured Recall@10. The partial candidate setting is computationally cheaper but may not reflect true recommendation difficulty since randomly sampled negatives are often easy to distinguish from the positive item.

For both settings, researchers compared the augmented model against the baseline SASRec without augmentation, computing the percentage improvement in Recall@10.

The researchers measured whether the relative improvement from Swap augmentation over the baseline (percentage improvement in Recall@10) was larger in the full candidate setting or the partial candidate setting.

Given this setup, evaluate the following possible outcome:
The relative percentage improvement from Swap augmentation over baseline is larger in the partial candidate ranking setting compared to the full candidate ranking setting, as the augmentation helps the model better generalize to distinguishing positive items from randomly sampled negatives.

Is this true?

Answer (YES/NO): YES